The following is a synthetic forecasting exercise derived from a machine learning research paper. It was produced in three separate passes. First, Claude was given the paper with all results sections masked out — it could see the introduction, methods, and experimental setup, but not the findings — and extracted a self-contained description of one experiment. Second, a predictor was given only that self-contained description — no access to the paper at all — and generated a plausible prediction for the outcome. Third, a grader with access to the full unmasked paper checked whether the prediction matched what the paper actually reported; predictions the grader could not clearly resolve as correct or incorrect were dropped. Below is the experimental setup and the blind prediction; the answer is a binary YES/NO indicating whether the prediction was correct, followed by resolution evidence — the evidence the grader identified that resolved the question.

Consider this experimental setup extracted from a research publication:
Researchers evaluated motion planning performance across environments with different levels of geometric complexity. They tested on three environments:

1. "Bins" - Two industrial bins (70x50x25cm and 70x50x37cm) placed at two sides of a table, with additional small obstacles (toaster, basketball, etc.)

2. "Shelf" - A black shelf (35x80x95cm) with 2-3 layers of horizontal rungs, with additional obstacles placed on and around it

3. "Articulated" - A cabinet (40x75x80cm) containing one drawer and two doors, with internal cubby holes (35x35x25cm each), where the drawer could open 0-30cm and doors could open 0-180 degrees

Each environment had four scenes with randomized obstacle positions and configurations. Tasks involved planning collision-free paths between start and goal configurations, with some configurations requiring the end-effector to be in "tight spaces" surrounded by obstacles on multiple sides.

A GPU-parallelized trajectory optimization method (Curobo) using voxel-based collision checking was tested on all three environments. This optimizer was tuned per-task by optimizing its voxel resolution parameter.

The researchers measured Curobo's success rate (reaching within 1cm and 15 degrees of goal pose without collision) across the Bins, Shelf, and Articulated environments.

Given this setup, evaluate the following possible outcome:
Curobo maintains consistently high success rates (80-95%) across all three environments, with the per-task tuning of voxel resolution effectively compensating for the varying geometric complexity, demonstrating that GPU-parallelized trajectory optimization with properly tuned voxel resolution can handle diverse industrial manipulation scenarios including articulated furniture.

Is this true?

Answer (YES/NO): NO